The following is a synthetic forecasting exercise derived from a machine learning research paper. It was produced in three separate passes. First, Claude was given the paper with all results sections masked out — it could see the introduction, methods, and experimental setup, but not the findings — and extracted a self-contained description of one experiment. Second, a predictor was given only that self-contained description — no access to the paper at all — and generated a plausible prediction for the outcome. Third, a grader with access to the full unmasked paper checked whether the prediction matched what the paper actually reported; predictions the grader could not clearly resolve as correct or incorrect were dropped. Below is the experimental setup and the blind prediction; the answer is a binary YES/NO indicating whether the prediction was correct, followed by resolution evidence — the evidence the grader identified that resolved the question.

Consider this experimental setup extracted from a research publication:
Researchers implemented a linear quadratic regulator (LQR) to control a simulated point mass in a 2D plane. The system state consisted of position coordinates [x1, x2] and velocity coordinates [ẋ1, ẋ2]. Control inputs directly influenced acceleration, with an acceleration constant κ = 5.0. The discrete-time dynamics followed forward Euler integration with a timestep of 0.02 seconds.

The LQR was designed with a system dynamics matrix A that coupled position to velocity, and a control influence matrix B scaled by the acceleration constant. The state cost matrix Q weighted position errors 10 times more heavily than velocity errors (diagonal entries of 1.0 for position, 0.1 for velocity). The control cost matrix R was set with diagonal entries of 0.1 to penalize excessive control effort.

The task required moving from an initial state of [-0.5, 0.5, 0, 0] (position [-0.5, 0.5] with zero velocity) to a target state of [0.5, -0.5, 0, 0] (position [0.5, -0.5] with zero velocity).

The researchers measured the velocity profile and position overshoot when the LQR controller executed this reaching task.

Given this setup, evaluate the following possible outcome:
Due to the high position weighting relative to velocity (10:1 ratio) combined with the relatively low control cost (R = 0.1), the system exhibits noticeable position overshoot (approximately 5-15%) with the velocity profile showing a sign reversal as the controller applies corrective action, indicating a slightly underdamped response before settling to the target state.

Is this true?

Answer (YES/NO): NO